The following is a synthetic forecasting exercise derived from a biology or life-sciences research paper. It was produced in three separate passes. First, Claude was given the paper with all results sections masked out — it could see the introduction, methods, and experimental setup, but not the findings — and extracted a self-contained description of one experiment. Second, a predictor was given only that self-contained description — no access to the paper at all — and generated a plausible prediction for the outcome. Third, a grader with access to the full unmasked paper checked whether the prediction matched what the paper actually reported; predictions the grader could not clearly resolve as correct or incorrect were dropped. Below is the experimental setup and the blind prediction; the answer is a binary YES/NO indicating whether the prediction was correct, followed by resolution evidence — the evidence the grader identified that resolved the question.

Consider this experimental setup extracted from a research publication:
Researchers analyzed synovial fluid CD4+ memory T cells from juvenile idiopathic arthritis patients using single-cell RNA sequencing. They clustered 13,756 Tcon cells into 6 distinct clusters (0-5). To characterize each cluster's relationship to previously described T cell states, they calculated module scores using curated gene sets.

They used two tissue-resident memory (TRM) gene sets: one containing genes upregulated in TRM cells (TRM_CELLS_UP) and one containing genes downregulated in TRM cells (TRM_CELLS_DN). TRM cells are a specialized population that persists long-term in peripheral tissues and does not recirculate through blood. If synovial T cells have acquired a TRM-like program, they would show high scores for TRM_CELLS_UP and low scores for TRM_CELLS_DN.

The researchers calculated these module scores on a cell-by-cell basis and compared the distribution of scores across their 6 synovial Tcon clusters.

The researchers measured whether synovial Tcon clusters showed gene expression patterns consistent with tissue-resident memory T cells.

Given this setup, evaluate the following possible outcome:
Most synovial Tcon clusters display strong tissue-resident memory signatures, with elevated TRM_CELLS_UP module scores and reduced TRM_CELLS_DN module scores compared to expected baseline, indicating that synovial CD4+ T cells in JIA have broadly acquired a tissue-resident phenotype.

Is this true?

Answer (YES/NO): NO